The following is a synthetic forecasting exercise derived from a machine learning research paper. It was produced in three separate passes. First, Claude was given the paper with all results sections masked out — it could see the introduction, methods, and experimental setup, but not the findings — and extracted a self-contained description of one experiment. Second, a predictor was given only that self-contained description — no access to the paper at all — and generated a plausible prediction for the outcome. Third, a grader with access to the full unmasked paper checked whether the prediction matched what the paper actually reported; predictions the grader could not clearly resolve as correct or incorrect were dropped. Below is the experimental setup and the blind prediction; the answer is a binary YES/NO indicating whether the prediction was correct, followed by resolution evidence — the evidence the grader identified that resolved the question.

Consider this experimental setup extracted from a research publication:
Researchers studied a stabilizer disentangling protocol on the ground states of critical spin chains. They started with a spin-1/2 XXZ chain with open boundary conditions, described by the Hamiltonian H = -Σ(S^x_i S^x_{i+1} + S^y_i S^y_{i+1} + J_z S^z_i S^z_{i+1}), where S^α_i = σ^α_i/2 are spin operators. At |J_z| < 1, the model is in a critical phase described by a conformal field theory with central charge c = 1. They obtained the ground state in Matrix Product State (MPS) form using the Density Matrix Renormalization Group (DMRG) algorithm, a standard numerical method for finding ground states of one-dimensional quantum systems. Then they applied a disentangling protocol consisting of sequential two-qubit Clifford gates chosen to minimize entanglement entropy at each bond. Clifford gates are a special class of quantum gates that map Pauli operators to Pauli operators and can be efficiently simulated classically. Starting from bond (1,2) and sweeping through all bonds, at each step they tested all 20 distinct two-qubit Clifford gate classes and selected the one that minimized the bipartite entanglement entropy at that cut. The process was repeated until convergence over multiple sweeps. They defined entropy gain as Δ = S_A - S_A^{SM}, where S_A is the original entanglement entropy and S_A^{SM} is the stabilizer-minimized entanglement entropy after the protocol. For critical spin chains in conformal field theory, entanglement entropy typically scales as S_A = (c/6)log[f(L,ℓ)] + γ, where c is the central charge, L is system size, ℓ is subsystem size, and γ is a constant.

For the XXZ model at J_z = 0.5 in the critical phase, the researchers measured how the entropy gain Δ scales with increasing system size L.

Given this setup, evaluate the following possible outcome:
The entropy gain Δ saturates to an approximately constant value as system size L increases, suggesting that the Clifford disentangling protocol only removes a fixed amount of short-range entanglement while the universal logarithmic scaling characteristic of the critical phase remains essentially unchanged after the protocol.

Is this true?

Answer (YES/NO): YES